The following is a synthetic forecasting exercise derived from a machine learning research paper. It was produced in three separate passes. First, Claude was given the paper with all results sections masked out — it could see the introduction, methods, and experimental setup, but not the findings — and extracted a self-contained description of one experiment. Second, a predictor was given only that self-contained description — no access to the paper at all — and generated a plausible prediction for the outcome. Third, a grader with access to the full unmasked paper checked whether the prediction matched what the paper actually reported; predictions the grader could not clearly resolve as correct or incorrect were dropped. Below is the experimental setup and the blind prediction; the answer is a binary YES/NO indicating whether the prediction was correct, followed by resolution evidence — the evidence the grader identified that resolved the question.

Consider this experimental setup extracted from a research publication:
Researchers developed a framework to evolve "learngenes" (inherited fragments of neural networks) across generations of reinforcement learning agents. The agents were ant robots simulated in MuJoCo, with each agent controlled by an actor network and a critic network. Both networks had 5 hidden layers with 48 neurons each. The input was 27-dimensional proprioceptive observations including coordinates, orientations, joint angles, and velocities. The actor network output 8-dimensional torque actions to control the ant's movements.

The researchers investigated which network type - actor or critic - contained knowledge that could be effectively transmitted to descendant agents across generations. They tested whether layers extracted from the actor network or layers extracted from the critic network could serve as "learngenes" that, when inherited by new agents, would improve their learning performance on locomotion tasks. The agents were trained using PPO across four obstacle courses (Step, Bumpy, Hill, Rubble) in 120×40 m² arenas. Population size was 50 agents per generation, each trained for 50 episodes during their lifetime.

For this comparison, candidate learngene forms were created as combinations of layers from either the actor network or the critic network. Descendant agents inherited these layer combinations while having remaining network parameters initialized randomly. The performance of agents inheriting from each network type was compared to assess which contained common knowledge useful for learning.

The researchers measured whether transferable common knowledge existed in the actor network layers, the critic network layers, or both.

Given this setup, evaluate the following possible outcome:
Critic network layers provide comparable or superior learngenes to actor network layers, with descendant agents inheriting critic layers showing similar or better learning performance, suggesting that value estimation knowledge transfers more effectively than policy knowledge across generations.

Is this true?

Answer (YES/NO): NO